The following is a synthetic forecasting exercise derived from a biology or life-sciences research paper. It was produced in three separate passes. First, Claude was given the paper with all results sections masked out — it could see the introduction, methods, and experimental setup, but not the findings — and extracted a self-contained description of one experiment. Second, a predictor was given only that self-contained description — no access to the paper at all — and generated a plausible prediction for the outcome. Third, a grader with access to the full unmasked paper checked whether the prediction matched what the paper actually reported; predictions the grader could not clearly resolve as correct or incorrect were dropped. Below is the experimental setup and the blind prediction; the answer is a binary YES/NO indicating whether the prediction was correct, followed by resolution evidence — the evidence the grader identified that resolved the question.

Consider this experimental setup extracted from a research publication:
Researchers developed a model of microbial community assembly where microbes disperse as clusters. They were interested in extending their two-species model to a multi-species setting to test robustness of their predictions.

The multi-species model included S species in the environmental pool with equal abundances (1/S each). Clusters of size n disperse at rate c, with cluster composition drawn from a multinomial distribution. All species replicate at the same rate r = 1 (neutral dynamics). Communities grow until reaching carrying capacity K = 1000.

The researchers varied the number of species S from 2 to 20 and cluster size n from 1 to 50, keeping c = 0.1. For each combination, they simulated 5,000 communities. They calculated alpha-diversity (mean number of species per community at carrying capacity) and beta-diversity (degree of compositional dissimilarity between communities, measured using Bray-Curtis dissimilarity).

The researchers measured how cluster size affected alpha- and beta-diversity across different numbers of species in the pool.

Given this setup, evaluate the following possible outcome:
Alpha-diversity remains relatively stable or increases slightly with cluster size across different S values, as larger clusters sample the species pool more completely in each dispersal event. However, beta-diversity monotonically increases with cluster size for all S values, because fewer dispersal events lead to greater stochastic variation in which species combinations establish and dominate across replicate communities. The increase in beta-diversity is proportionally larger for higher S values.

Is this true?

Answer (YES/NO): NO